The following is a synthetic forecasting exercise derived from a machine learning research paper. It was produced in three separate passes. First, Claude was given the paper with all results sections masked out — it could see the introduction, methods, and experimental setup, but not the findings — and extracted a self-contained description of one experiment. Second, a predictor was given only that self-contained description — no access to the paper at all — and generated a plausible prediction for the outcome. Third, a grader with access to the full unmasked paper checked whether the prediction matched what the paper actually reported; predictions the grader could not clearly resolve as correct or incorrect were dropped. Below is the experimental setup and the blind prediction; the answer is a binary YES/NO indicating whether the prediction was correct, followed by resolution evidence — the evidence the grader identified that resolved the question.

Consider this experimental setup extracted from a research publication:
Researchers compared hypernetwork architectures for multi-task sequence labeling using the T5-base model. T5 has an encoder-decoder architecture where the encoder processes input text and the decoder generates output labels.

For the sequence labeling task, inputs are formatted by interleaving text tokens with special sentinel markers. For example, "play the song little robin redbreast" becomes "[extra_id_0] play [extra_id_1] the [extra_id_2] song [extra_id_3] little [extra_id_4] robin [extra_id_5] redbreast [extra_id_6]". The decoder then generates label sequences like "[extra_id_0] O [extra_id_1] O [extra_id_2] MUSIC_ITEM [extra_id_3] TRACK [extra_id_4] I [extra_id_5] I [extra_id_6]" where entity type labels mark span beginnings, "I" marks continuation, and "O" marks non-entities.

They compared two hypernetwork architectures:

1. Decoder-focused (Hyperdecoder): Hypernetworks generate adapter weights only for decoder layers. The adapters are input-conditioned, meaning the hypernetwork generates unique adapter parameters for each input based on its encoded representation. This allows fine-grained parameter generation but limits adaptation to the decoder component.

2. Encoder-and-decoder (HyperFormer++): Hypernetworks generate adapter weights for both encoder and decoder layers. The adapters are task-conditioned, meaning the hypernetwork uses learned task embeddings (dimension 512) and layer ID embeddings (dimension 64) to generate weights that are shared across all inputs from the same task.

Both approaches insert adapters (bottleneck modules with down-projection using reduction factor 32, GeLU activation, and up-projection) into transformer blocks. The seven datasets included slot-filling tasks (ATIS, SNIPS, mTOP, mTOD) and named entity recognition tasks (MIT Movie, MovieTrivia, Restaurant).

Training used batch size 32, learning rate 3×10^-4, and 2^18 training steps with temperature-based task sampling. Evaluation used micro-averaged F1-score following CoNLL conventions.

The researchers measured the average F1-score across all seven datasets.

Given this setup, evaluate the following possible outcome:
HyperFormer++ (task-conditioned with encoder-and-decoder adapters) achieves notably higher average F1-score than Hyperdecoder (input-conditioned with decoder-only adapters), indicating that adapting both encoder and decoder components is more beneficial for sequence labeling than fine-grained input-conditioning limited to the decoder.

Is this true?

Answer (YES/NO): YES